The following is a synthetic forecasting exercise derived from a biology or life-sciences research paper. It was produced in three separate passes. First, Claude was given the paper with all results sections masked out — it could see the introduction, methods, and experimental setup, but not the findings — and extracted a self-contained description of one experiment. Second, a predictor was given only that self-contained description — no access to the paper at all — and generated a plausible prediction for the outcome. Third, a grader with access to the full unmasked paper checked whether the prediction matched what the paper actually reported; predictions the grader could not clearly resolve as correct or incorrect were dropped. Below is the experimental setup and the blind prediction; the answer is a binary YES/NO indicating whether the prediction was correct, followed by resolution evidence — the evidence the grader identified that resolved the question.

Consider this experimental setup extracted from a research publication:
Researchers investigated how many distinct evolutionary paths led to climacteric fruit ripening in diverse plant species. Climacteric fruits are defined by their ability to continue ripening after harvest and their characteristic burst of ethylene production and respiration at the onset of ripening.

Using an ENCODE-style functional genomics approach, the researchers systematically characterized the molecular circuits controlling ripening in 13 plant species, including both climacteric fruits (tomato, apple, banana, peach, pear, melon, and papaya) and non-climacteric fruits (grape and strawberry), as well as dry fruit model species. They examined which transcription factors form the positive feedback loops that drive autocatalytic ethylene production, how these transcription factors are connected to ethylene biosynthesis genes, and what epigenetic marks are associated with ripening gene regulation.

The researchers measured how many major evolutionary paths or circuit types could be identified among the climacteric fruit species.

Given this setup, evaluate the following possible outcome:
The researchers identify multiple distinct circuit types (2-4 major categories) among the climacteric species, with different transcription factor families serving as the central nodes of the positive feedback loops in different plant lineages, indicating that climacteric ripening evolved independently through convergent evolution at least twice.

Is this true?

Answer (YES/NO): YES